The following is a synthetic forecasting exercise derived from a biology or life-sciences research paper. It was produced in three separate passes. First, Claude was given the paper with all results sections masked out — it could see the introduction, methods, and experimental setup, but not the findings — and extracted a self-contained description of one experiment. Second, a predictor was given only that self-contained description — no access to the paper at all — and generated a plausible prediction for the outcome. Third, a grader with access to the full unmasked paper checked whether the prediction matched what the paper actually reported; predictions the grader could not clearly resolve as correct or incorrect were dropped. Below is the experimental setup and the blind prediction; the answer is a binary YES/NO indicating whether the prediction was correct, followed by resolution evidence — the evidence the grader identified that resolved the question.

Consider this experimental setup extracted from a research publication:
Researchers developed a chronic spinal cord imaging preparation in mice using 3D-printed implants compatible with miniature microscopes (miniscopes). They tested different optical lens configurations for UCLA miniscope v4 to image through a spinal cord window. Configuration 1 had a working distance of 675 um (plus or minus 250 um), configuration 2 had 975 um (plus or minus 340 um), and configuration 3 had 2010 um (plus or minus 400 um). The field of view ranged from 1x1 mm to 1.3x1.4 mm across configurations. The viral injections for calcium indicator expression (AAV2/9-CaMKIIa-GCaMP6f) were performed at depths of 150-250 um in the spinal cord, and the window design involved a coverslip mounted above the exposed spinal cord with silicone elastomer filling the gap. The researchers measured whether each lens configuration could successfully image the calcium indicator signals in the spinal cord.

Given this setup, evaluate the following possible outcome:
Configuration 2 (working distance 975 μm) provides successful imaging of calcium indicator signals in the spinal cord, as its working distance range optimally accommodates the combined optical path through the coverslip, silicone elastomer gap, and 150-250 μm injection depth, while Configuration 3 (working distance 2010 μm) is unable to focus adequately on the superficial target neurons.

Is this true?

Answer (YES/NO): NO